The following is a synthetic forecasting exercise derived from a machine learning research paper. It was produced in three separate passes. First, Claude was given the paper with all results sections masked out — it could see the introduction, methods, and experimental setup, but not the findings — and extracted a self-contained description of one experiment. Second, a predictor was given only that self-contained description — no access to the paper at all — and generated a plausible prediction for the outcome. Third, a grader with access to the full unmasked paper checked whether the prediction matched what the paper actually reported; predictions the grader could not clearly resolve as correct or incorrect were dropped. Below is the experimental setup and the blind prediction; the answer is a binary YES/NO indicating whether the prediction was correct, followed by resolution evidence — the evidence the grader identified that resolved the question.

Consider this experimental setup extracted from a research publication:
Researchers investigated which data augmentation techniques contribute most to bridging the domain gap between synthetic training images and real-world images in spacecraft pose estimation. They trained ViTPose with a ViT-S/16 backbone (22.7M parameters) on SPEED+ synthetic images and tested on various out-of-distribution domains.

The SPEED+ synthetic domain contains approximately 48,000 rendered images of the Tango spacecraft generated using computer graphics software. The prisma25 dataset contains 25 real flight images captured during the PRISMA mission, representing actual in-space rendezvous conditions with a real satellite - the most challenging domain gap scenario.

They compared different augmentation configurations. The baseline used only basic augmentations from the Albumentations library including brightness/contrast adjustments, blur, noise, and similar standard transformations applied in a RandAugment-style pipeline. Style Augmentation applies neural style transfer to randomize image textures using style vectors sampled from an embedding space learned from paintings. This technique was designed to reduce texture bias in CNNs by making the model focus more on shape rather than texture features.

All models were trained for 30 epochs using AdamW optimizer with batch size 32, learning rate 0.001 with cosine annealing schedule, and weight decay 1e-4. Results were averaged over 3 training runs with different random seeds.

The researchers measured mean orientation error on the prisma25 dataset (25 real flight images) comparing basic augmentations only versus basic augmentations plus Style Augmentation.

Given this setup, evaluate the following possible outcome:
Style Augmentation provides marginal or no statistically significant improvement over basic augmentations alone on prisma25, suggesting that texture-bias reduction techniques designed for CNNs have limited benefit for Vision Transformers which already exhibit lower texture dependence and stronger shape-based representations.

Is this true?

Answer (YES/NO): NO